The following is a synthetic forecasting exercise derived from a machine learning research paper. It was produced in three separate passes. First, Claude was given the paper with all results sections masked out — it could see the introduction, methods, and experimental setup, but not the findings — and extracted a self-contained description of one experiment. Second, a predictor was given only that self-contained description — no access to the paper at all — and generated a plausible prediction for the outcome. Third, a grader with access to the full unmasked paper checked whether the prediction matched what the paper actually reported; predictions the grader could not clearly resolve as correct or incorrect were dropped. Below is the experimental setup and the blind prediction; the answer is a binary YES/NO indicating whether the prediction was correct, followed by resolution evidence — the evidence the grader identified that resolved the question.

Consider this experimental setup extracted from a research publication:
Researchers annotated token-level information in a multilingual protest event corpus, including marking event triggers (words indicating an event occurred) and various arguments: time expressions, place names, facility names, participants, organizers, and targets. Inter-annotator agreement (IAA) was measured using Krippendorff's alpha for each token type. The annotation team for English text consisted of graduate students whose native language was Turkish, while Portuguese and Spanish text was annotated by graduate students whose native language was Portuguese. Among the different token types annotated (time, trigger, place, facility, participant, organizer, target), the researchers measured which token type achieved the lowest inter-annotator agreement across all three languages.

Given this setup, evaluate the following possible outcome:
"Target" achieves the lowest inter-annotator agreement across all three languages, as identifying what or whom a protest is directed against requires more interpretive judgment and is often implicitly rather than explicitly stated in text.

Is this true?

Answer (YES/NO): YES